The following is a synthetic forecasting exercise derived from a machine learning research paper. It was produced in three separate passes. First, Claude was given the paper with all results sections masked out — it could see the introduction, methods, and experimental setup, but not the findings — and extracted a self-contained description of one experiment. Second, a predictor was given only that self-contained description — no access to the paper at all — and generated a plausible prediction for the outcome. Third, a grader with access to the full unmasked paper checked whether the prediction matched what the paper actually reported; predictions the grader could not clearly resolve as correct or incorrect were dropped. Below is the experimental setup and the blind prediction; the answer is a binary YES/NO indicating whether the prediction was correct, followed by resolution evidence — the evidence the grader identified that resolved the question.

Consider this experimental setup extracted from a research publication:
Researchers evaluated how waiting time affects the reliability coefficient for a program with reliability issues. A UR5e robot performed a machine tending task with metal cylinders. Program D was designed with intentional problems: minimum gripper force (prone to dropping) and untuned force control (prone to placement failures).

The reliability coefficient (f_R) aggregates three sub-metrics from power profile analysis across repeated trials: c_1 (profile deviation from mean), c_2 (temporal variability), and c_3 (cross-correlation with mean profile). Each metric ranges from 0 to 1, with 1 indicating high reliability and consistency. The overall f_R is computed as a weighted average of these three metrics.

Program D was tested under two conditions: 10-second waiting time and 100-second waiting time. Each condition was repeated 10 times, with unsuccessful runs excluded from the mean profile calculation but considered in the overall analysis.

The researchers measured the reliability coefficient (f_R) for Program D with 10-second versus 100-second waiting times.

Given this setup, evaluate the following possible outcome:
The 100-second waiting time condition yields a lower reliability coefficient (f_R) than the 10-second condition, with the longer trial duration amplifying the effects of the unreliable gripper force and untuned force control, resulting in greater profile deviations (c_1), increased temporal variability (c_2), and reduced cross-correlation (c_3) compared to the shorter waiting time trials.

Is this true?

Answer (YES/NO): NO